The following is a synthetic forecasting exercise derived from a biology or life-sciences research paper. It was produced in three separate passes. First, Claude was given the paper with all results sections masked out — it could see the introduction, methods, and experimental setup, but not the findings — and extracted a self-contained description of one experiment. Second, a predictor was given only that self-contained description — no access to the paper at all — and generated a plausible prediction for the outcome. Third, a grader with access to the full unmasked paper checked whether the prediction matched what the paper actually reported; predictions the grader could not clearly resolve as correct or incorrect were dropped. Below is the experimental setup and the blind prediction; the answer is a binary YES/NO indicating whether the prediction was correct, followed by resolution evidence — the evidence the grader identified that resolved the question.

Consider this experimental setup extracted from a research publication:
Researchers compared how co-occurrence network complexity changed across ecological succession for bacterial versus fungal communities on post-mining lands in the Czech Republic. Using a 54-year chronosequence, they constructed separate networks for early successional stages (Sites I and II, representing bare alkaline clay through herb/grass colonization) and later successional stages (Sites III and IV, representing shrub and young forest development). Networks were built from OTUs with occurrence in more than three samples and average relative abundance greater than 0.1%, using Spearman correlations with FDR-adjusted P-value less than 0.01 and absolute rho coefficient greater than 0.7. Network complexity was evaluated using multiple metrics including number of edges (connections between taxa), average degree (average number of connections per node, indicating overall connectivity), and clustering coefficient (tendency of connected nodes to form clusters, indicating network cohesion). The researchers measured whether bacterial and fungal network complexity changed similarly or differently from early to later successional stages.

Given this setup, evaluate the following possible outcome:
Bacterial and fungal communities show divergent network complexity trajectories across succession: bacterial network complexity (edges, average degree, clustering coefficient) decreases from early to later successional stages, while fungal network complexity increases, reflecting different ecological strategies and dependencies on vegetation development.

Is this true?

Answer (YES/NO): YES